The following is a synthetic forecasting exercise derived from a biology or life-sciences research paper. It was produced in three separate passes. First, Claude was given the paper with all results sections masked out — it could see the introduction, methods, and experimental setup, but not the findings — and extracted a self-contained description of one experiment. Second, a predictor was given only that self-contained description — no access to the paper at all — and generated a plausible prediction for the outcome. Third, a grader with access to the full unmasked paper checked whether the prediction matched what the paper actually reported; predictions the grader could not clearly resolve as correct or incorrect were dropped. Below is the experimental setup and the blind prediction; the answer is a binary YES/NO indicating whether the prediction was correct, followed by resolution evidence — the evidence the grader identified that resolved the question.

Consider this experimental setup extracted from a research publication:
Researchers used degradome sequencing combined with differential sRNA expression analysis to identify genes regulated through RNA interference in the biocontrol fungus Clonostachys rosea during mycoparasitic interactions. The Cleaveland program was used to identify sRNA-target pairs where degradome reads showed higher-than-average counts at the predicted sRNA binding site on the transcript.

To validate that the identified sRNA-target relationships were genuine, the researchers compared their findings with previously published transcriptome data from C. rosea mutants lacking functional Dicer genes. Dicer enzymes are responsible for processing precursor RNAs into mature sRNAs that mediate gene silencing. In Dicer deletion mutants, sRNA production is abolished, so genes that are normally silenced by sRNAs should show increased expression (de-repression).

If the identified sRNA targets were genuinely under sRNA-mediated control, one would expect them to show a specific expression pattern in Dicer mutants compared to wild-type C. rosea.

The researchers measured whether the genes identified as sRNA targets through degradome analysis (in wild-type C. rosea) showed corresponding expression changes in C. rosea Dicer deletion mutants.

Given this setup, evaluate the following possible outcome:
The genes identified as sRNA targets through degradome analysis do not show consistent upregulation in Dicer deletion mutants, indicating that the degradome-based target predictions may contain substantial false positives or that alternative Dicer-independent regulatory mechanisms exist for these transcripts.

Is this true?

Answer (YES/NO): NO